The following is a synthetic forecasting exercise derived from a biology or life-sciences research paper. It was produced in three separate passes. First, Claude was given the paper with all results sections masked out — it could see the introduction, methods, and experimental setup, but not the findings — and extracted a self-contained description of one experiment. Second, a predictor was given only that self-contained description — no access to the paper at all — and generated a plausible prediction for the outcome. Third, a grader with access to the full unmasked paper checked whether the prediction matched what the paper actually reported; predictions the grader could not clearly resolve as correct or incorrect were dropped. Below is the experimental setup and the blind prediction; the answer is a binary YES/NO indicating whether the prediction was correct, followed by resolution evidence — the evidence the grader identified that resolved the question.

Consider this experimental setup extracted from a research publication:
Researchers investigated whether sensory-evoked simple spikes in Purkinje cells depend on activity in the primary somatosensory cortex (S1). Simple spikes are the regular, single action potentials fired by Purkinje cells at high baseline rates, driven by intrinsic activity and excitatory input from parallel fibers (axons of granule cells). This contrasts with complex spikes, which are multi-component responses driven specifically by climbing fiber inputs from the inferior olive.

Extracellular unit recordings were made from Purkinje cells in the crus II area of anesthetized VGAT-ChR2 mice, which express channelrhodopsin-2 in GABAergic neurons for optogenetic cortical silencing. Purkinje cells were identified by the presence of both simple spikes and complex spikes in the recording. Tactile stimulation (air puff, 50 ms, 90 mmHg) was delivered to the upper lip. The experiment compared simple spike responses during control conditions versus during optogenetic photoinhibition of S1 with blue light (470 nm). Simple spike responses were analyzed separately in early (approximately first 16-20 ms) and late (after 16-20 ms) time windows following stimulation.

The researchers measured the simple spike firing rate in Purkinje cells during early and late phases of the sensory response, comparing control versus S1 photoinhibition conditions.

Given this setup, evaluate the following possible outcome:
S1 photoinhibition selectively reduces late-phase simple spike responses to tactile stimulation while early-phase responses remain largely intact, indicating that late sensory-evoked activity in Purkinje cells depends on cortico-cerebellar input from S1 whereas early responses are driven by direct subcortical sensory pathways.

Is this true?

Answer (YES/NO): YES